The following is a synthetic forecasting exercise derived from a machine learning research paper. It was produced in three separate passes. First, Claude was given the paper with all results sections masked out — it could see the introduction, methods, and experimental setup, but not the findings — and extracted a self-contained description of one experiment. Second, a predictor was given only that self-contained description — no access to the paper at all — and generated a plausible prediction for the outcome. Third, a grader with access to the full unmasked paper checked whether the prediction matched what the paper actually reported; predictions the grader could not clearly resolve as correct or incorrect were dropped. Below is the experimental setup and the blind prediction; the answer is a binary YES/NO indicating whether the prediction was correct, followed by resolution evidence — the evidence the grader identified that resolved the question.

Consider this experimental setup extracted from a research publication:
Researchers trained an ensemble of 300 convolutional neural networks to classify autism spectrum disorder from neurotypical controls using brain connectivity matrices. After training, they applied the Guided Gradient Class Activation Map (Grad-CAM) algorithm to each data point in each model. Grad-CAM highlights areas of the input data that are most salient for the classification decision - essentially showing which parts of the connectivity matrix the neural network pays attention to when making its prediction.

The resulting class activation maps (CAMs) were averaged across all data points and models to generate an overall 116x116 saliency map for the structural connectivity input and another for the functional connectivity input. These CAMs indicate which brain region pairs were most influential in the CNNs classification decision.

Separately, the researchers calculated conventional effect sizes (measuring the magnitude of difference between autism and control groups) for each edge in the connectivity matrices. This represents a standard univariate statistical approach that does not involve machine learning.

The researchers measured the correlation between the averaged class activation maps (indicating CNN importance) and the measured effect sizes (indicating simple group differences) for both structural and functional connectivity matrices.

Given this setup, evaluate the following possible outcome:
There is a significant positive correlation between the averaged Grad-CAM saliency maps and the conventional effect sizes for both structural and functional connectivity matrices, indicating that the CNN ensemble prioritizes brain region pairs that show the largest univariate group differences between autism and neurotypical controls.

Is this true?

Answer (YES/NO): NO